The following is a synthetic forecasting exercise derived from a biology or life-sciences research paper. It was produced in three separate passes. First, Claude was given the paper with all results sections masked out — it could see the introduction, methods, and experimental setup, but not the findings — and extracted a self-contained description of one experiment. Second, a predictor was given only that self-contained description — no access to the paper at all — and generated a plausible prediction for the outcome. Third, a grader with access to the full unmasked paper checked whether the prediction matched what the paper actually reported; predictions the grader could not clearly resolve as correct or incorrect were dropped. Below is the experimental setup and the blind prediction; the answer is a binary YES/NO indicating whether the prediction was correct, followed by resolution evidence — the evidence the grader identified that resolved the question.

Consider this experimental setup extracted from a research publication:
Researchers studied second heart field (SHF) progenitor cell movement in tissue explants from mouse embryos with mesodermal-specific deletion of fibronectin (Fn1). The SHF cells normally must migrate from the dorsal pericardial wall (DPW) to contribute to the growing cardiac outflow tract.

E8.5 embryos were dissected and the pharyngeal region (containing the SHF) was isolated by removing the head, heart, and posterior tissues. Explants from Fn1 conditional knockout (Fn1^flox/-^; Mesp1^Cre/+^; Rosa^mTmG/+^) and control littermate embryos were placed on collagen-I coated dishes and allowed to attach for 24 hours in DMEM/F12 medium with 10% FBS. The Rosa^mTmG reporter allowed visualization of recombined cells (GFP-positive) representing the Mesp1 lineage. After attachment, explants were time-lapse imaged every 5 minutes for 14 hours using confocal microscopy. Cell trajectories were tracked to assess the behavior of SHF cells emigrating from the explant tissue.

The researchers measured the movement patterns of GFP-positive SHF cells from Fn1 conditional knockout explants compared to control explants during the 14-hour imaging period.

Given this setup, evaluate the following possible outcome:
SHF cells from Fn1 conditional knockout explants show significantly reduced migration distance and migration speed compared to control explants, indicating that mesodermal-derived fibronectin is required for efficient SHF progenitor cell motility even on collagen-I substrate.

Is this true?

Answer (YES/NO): YES